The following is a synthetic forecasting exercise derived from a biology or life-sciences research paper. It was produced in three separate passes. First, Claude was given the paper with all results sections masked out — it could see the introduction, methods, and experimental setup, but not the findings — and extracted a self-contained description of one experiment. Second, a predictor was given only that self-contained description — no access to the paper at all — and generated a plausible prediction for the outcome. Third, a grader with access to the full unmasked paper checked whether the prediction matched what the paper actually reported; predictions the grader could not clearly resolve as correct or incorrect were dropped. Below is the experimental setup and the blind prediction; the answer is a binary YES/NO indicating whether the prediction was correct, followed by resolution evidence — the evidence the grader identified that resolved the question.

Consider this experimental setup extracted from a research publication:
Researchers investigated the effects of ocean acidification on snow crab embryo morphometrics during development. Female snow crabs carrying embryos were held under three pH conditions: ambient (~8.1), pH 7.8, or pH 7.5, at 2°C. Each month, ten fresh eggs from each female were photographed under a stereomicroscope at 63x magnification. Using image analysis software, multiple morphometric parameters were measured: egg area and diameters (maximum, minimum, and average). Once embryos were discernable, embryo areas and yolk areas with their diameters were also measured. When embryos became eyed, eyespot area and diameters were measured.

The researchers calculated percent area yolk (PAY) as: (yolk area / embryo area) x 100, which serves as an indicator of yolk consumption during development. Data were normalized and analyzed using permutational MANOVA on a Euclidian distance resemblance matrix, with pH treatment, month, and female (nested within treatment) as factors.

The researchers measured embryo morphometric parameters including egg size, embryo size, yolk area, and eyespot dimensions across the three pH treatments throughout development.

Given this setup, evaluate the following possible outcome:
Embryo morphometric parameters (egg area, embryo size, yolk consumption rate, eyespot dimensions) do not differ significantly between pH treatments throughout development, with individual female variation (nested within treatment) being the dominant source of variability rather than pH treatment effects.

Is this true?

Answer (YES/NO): NO